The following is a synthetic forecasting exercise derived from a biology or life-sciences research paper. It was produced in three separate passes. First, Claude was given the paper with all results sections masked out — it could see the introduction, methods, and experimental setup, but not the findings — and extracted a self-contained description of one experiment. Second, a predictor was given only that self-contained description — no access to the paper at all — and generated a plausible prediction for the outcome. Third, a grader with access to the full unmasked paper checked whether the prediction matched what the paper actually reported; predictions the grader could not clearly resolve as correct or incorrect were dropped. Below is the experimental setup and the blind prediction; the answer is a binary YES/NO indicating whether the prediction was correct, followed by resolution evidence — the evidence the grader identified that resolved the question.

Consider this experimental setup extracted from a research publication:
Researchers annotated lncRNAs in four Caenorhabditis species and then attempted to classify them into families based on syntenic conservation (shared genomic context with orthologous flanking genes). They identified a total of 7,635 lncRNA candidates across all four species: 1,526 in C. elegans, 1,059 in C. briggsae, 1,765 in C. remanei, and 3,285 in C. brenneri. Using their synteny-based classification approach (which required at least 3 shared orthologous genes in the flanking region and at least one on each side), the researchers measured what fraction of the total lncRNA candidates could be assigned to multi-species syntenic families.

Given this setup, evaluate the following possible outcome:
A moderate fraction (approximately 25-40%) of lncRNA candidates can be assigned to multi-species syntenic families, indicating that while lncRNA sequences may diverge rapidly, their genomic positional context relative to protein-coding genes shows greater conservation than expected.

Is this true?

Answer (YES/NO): NO